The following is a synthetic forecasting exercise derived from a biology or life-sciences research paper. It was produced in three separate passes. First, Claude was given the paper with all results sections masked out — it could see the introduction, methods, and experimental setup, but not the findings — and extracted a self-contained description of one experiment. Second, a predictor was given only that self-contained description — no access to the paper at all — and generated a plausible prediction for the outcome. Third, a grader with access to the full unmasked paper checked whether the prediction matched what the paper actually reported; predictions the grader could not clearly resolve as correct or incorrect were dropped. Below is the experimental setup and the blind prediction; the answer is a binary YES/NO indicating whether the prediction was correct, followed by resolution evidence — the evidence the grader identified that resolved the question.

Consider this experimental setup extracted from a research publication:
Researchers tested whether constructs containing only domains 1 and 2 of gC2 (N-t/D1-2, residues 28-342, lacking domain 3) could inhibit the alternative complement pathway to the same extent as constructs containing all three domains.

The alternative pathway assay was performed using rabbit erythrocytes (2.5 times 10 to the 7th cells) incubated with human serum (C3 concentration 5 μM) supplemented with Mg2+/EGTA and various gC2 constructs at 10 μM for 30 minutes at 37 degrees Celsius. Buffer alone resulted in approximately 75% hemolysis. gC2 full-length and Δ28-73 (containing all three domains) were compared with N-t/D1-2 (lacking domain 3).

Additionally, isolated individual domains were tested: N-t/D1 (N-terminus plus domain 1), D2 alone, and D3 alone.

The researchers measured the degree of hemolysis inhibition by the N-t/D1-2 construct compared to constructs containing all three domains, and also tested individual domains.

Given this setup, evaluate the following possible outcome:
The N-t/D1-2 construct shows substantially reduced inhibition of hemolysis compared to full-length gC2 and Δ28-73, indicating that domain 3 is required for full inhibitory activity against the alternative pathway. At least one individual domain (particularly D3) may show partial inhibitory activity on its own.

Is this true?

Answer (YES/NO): NO